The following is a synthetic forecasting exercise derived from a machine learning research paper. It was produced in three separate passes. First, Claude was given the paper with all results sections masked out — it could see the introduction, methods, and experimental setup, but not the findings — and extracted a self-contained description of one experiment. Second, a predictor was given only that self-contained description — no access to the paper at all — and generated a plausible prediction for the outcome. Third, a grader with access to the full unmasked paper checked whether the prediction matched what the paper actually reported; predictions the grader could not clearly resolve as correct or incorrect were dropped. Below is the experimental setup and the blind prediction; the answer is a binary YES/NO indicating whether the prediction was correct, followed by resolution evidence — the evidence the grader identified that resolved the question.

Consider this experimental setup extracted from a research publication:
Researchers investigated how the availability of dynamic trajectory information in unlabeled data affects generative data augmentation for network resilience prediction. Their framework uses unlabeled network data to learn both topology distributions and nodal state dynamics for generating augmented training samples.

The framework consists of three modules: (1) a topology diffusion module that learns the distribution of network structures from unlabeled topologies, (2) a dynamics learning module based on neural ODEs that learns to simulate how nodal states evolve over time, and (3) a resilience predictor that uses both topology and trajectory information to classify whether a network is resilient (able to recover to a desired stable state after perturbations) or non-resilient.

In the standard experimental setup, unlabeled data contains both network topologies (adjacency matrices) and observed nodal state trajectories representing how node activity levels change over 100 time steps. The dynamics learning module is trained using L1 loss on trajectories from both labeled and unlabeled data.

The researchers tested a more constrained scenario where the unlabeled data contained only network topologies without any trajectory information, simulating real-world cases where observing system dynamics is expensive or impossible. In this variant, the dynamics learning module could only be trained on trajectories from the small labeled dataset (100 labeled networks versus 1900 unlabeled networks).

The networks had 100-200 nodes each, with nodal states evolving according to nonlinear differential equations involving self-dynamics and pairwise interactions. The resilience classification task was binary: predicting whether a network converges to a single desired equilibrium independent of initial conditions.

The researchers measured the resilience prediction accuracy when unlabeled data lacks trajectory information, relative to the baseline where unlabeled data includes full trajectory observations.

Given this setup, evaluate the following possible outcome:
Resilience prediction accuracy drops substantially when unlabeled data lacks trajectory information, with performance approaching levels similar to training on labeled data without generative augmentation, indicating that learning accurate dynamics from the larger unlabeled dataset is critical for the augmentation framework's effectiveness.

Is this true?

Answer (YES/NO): NO